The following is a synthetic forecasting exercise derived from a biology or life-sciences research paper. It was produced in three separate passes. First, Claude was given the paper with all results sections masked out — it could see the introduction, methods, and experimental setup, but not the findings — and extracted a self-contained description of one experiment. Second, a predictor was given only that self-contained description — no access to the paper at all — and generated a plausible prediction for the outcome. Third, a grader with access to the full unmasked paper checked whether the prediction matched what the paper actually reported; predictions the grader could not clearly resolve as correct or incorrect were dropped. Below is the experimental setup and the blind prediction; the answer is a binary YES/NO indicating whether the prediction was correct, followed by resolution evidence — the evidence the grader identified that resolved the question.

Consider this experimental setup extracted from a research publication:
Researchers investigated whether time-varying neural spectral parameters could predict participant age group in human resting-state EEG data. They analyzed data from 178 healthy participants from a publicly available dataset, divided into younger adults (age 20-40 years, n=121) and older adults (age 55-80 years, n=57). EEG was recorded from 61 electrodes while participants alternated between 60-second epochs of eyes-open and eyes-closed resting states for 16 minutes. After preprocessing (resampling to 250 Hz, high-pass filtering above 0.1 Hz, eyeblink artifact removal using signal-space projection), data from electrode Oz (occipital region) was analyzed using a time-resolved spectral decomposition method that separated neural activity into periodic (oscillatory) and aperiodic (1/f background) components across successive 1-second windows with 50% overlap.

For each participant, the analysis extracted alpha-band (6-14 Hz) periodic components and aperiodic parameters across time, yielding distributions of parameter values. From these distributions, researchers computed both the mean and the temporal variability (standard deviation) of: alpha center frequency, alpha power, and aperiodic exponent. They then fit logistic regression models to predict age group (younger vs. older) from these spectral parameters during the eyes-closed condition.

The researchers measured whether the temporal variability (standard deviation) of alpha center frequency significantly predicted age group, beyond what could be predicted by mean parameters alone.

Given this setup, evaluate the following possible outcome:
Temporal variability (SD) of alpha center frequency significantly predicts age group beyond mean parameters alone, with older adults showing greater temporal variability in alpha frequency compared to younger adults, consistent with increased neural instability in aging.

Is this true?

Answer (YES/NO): NO